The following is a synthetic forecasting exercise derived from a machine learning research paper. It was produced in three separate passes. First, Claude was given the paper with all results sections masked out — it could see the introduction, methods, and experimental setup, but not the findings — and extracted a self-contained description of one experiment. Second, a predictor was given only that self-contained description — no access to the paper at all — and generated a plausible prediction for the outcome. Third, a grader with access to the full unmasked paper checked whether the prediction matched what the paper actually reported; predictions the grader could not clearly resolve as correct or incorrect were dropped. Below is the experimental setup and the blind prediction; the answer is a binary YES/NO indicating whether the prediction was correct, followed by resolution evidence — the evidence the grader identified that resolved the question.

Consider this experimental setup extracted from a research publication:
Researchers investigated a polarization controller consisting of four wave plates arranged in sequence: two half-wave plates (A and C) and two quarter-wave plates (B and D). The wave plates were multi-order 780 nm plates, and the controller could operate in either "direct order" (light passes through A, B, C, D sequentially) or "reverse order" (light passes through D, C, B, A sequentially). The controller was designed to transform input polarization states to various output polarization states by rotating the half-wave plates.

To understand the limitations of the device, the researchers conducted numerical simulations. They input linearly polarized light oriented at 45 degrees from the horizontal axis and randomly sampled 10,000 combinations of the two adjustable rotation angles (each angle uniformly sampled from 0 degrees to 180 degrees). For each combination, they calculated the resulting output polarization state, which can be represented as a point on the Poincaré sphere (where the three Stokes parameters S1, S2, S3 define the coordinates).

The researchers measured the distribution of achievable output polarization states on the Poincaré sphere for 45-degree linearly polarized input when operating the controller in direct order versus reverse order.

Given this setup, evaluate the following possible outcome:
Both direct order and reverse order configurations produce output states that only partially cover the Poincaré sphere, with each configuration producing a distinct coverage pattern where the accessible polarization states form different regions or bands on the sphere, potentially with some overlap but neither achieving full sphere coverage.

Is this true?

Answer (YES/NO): NO